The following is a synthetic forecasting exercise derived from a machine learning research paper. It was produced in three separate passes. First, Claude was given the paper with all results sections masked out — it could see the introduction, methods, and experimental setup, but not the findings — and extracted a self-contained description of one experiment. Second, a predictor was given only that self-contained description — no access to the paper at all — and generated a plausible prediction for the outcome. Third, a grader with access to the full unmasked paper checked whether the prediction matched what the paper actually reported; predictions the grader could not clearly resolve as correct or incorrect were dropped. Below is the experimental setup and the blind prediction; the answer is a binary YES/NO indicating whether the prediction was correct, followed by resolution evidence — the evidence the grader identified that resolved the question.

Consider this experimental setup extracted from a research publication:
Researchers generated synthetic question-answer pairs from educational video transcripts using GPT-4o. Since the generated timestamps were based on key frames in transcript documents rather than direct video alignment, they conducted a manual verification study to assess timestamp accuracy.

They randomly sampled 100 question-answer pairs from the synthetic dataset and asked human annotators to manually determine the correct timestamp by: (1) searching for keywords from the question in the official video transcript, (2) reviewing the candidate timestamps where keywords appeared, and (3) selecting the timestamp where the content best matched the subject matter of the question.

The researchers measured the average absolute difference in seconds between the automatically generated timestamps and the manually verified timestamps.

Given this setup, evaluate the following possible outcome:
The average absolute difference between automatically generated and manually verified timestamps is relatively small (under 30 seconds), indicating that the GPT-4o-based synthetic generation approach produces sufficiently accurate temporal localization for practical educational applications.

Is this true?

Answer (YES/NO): NO